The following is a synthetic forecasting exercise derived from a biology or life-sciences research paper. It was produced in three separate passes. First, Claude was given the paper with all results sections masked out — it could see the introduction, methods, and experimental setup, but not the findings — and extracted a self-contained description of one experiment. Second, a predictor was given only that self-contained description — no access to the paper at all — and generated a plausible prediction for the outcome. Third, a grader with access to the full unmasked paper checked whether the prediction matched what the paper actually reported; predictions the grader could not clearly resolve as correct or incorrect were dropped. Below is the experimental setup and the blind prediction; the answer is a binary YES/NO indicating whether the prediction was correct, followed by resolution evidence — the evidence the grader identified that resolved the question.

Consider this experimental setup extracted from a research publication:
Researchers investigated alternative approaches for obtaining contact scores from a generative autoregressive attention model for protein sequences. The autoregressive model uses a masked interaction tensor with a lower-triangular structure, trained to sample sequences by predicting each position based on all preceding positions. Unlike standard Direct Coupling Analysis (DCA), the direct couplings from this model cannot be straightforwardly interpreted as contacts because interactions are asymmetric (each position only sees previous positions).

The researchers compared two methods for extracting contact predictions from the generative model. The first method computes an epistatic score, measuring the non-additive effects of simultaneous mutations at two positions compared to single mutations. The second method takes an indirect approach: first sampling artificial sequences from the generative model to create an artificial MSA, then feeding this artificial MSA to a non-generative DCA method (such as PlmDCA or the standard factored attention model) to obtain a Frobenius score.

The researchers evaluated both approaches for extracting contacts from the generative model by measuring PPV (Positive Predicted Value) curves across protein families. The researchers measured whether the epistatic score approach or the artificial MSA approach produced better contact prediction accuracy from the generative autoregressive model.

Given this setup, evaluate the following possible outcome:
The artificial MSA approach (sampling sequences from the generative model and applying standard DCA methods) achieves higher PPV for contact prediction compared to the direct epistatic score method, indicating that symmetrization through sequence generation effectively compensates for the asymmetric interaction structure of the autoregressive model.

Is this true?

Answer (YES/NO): YES